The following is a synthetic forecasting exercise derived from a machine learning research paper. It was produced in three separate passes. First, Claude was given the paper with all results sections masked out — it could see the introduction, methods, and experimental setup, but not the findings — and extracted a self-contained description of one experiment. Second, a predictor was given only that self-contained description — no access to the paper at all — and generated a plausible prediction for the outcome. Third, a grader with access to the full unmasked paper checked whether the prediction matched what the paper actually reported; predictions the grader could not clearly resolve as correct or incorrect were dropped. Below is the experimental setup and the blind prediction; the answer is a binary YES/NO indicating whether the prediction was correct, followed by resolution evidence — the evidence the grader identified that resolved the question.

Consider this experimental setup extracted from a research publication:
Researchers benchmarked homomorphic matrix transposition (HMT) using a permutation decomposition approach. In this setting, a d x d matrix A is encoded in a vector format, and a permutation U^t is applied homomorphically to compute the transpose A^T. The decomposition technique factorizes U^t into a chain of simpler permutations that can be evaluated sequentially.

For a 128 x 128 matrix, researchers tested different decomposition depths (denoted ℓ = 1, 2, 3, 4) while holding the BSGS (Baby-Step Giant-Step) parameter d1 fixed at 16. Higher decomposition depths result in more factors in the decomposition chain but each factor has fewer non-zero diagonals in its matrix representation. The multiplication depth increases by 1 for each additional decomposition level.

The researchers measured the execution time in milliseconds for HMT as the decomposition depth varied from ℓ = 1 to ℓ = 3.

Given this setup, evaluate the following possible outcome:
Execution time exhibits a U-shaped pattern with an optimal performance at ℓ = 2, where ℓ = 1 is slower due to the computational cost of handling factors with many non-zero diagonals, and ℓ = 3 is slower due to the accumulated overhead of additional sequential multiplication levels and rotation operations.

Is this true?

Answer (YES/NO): NO